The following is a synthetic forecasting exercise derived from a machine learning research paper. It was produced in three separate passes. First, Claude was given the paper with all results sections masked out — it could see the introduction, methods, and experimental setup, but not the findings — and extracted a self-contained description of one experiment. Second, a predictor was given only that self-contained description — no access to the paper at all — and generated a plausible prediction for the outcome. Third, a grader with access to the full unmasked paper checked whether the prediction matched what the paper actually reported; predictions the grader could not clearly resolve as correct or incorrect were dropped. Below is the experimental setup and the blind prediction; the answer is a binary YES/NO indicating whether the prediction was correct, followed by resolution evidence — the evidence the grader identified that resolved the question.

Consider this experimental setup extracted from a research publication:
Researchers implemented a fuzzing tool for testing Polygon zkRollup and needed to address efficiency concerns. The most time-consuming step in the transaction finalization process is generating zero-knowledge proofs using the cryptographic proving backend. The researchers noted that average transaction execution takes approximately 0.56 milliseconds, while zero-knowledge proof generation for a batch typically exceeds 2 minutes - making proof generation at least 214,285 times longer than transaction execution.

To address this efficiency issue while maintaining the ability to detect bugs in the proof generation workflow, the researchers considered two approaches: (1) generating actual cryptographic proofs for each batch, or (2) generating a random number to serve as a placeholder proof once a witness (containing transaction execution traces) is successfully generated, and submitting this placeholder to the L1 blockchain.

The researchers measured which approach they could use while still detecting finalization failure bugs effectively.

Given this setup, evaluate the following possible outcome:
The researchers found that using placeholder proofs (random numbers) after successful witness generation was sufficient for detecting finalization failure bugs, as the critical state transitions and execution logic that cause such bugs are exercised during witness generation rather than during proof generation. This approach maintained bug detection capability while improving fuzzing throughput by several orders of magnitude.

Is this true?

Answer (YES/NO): NO